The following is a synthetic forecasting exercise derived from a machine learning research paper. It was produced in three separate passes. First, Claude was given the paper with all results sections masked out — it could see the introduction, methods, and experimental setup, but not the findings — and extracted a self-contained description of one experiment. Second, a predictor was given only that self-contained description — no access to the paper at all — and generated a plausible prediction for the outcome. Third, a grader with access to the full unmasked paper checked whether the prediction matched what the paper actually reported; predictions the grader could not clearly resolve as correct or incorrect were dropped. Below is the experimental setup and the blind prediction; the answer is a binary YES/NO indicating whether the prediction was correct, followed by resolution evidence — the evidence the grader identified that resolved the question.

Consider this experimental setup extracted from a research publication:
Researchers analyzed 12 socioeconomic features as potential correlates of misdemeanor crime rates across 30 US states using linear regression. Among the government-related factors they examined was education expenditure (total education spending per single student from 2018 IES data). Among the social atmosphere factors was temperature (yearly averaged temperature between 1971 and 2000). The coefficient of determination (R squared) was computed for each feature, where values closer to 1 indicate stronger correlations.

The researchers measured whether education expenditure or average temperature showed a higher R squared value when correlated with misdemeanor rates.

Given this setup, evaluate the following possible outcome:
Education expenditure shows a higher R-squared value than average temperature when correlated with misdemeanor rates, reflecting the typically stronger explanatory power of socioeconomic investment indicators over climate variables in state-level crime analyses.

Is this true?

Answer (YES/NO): NO